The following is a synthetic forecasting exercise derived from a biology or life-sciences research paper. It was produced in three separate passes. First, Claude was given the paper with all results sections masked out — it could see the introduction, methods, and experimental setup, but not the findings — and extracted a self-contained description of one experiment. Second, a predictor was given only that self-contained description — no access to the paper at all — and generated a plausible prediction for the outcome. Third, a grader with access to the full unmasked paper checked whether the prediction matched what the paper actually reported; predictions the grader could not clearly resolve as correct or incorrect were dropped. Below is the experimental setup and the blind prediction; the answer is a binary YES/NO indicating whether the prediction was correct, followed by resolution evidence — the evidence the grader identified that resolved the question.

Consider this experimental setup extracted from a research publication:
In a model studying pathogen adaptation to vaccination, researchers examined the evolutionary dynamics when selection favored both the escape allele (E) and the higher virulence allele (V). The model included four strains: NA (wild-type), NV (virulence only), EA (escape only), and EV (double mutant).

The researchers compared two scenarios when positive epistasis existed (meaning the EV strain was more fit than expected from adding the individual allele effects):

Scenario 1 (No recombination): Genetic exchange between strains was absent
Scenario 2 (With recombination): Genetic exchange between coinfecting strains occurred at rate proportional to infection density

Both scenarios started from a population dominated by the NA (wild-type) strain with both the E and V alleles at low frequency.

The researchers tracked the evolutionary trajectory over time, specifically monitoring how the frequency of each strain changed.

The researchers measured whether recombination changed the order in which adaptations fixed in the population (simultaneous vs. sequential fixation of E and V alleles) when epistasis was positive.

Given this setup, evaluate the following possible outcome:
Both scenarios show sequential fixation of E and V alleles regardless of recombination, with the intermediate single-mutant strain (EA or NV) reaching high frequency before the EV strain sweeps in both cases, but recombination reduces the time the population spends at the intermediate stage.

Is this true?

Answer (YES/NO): NO